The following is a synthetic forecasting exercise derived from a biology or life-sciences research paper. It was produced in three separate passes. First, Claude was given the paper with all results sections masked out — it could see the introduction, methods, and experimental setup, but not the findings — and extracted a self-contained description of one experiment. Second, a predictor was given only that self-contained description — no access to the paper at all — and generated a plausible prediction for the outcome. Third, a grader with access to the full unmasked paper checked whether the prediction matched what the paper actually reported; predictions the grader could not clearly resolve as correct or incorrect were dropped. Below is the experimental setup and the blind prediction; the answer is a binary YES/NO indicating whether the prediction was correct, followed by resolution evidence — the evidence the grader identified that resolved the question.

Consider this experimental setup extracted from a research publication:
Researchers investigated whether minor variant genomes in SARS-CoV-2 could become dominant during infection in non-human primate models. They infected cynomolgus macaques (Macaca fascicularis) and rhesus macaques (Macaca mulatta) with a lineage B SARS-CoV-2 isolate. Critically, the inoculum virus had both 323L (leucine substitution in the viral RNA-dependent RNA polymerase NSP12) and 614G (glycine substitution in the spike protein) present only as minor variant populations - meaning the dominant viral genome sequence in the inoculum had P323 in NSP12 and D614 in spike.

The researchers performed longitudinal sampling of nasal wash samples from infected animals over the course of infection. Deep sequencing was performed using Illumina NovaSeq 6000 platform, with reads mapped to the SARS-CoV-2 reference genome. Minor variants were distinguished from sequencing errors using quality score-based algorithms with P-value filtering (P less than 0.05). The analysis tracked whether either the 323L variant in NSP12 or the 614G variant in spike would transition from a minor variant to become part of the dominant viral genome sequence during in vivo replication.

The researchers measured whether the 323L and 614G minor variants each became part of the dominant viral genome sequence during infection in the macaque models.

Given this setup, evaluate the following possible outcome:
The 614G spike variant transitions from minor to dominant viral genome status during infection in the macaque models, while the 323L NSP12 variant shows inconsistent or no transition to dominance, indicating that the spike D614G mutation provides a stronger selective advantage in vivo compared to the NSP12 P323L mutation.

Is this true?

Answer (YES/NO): NO